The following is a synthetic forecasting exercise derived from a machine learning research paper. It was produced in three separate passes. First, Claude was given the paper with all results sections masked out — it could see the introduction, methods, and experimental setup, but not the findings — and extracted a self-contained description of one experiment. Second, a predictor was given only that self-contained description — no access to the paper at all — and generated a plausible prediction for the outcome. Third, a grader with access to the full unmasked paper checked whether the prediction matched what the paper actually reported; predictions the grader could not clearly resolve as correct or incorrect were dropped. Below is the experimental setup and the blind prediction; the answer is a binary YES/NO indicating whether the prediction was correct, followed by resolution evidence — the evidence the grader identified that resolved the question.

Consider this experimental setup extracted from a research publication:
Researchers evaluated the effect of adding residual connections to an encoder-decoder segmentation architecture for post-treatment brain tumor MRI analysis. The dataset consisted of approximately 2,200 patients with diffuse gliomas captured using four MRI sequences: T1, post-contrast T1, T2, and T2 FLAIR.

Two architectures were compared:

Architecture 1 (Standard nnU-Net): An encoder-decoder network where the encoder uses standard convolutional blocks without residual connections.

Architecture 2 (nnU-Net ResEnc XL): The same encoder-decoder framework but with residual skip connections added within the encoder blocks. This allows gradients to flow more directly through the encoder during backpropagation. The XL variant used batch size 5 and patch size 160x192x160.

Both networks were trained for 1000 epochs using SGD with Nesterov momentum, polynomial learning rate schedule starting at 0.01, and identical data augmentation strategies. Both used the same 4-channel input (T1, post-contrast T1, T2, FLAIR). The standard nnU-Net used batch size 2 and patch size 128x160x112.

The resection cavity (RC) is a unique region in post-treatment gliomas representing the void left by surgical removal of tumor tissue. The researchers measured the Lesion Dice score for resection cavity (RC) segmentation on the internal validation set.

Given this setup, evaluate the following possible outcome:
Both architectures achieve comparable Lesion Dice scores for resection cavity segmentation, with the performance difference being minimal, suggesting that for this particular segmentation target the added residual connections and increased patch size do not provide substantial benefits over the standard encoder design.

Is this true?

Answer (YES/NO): NO